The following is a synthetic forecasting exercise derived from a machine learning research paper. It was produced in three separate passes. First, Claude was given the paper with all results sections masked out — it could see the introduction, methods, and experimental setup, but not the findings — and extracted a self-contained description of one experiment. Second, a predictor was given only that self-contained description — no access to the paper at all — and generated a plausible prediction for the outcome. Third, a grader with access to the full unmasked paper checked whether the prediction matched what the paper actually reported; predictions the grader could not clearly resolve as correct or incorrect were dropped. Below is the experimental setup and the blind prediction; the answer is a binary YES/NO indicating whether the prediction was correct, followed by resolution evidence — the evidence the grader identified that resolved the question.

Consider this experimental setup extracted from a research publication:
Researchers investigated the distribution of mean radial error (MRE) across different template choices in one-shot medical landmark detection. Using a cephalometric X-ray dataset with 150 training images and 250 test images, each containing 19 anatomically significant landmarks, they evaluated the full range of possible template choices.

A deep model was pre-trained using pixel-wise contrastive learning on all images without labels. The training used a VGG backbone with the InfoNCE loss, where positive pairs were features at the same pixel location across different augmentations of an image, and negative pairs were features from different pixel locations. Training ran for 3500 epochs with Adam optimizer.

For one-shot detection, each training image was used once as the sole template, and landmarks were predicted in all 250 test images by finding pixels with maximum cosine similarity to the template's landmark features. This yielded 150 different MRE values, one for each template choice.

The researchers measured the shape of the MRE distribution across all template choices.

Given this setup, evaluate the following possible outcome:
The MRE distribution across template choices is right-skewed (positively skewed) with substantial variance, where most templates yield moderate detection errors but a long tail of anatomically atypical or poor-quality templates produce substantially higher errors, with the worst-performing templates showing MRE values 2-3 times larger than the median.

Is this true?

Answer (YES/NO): NO